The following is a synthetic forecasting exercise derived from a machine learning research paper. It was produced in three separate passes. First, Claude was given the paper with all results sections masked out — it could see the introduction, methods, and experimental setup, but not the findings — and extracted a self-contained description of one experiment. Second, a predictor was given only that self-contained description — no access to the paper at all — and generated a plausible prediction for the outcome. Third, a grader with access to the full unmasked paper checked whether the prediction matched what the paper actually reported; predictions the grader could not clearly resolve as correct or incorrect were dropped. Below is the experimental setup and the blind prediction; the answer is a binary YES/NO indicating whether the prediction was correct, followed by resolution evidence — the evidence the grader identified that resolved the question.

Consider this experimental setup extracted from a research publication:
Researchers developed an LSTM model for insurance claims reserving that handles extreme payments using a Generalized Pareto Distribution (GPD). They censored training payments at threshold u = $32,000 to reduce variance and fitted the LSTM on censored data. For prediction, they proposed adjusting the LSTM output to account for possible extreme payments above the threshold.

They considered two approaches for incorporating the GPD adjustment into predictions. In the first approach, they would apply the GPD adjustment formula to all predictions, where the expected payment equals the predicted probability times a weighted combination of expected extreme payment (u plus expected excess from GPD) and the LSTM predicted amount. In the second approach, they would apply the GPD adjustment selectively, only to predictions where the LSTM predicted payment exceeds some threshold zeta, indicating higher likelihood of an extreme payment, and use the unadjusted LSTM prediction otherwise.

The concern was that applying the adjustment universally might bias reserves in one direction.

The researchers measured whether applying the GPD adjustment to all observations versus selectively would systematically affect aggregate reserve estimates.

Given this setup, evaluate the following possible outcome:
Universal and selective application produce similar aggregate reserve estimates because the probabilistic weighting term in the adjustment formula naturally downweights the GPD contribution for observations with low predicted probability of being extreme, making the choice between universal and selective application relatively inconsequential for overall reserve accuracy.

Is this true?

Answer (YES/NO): NO